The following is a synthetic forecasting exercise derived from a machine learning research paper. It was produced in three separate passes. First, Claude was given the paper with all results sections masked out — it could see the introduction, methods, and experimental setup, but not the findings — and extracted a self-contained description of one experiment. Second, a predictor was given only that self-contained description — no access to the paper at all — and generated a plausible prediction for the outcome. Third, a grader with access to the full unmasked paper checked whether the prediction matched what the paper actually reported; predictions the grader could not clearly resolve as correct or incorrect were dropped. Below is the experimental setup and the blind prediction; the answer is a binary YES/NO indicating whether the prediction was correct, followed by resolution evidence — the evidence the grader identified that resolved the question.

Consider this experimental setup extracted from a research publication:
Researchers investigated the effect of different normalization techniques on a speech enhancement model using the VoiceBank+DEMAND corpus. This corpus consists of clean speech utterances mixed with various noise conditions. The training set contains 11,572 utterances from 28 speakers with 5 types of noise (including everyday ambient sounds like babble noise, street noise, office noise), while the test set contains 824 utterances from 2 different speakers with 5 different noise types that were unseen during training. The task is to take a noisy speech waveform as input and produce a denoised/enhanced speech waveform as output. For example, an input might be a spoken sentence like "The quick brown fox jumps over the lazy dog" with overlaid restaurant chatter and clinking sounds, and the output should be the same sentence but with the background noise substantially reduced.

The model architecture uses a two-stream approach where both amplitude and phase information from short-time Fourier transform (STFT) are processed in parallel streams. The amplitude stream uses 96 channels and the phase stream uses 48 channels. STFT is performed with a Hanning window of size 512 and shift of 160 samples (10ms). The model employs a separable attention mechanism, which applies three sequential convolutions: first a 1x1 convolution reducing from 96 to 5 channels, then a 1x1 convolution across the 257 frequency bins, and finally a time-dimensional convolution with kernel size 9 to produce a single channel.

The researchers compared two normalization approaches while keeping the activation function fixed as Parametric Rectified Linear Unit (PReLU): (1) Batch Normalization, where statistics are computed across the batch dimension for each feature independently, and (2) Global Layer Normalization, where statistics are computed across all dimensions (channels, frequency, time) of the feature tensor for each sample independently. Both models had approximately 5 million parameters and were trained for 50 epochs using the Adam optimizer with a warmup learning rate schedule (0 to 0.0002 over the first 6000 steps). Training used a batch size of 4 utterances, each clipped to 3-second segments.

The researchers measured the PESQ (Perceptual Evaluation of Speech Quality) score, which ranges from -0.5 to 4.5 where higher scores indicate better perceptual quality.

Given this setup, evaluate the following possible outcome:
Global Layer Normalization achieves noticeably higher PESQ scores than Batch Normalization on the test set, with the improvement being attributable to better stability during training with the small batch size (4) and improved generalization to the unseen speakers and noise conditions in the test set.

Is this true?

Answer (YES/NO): NO